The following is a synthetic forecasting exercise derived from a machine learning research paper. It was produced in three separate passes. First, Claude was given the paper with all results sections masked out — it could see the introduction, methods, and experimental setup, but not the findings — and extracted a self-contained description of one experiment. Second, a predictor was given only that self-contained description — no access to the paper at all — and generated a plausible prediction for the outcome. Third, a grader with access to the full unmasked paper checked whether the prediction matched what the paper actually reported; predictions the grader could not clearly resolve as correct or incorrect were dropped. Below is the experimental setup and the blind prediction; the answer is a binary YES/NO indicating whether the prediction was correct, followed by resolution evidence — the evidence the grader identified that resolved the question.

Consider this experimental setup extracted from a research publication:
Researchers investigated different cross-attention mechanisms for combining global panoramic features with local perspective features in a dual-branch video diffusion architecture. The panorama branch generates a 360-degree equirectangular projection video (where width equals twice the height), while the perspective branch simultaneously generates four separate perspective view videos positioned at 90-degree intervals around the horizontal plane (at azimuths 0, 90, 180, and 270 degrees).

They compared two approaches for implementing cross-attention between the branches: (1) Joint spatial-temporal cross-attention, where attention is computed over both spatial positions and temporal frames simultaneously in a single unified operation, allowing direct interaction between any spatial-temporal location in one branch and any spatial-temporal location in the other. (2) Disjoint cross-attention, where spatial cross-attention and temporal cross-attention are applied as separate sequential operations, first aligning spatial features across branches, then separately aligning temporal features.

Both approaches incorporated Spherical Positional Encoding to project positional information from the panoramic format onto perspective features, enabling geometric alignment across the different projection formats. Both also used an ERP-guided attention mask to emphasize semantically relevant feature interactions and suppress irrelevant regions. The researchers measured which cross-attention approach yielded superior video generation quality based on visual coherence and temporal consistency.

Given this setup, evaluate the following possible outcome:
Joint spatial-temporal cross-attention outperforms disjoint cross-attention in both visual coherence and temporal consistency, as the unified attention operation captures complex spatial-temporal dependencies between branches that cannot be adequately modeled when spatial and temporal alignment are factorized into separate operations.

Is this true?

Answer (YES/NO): YES